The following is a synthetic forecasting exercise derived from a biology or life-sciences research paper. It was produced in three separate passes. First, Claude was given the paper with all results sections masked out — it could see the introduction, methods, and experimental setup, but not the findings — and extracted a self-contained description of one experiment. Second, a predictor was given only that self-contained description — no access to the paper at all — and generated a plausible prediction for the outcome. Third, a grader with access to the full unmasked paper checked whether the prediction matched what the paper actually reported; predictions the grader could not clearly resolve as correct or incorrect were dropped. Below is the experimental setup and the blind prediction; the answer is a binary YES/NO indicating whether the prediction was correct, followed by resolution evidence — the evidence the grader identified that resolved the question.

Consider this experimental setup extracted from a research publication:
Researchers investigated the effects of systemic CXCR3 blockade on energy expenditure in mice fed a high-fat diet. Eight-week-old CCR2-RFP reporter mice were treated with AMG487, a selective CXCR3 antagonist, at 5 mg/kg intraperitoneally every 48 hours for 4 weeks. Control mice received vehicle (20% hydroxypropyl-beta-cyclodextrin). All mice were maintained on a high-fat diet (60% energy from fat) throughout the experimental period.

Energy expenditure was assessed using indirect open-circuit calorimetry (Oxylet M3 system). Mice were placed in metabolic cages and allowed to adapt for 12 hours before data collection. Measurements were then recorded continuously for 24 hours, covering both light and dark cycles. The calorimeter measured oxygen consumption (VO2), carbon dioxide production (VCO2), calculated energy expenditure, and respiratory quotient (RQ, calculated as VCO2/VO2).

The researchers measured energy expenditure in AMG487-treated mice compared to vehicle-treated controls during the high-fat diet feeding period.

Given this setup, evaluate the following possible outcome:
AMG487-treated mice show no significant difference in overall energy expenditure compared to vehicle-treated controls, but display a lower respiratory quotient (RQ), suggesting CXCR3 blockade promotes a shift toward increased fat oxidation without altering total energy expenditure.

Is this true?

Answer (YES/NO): NO